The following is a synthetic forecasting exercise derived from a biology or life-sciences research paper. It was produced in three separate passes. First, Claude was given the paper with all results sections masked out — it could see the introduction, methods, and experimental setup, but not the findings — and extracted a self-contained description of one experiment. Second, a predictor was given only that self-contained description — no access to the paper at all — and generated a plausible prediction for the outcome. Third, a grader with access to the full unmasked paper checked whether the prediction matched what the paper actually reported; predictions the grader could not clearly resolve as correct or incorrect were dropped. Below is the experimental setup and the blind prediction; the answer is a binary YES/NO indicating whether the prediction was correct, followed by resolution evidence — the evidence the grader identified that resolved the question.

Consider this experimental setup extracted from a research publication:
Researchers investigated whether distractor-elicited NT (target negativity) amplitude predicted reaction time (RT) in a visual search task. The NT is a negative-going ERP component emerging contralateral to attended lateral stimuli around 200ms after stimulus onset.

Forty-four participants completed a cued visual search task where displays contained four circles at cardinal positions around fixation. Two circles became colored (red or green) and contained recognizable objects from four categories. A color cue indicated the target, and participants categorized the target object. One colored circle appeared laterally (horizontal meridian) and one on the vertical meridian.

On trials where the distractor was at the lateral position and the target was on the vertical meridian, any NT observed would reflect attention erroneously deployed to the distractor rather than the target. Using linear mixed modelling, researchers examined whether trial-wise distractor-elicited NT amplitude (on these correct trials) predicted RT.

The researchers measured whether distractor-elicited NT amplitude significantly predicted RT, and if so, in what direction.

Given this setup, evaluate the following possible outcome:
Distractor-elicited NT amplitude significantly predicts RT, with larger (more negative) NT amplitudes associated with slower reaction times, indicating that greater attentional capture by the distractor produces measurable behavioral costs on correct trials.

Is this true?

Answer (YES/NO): NO